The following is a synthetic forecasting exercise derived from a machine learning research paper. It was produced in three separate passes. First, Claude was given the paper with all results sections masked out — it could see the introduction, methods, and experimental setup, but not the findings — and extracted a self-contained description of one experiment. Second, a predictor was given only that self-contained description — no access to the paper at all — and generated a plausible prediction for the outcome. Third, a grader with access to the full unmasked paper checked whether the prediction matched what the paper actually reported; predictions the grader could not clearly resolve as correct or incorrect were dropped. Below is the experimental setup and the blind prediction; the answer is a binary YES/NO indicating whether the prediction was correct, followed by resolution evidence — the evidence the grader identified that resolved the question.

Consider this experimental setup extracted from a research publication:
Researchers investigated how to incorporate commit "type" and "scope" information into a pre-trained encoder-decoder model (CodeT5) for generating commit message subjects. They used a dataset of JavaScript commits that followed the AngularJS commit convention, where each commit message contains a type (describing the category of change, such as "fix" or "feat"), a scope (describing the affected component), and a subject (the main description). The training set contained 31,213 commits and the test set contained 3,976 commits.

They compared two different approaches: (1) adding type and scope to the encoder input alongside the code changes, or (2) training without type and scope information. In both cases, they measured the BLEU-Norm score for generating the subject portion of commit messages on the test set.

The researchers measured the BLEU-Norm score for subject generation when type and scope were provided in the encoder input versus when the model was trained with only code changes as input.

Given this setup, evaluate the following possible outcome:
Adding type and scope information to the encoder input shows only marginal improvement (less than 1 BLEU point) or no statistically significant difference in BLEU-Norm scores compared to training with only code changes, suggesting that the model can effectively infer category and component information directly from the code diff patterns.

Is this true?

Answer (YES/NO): YES